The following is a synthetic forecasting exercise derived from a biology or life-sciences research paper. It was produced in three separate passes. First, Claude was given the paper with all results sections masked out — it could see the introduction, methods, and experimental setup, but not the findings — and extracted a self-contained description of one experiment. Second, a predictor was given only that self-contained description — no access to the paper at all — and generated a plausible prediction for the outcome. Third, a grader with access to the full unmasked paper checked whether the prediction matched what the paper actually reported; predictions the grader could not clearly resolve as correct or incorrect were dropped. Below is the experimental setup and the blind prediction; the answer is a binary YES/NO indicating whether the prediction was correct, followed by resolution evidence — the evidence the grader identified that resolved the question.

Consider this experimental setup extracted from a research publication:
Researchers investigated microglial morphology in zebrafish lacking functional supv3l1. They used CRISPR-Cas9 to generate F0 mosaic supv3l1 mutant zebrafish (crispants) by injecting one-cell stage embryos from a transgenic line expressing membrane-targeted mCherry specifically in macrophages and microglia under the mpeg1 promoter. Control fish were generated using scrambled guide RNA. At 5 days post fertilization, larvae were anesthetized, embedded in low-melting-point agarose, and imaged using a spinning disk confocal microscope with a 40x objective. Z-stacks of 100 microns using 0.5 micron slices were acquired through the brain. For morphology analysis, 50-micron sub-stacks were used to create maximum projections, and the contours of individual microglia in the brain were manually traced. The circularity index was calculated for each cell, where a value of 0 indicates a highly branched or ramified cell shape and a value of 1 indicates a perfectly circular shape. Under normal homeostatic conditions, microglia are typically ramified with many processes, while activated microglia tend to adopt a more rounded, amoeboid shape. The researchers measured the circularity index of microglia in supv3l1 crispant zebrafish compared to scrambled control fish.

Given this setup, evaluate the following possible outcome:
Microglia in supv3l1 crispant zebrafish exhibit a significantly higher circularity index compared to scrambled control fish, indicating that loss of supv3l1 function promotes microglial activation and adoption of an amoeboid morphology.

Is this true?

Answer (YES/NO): YES